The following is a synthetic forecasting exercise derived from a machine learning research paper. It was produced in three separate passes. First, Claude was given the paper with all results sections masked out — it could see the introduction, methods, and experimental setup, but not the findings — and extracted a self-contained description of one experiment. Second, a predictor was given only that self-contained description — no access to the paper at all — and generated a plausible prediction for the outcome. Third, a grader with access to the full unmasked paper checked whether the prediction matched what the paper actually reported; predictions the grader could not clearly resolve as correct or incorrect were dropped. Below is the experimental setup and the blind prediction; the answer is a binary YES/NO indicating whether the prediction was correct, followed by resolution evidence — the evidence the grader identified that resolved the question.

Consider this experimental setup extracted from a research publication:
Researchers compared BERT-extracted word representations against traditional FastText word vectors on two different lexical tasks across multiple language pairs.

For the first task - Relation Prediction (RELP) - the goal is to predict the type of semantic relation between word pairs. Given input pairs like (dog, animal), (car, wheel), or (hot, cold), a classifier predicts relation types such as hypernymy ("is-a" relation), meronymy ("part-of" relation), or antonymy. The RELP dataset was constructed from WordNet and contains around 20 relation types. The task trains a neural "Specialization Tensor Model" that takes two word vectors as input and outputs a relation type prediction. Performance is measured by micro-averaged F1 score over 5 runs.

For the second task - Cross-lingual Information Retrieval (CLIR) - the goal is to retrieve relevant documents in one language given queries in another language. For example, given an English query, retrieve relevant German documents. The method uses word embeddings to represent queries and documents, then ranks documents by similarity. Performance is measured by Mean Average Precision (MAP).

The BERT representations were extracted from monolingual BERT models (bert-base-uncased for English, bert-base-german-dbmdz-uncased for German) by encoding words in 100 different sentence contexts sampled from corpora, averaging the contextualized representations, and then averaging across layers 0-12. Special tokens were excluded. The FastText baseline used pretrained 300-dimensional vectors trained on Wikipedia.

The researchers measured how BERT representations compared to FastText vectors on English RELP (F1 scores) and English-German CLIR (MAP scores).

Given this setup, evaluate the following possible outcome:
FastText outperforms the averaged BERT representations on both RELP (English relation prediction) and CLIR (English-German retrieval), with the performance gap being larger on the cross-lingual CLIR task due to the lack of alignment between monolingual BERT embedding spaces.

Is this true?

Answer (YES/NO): NO